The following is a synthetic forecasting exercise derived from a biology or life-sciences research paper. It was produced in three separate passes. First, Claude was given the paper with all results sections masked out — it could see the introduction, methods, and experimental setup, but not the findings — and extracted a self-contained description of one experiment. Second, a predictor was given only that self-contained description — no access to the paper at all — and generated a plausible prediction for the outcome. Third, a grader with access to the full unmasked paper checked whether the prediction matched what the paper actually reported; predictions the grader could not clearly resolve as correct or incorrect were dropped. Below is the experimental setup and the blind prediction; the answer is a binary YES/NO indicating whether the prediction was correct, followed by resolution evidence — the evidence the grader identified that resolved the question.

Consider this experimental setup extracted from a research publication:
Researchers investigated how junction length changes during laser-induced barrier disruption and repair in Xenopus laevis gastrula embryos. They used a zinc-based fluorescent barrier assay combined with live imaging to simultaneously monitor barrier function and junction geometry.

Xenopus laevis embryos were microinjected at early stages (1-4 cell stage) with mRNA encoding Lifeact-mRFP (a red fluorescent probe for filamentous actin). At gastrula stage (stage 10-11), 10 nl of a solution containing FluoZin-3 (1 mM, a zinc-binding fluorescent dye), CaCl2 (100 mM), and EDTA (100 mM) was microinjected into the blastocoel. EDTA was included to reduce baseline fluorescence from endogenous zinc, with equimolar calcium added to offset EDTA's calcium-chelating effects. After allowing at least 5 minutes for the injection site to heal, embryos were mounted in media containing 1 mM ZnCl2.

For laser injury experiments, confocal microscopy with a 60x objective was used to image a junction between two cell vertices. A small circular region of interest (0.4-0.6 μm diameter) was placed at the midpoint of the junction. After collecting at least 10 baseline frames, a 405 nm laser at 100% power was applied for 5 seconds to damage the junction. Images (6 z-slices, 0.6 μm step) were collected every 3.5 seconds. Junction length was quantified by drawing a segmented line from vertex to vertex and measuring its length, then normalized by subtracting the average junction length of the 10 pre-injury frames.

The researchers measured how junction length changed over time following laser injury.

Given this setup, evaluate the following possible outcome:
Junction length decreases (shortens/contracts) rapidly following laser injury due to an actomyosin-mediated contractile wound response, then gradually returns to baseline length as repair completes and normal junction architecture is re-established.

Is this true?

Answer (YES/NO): NO